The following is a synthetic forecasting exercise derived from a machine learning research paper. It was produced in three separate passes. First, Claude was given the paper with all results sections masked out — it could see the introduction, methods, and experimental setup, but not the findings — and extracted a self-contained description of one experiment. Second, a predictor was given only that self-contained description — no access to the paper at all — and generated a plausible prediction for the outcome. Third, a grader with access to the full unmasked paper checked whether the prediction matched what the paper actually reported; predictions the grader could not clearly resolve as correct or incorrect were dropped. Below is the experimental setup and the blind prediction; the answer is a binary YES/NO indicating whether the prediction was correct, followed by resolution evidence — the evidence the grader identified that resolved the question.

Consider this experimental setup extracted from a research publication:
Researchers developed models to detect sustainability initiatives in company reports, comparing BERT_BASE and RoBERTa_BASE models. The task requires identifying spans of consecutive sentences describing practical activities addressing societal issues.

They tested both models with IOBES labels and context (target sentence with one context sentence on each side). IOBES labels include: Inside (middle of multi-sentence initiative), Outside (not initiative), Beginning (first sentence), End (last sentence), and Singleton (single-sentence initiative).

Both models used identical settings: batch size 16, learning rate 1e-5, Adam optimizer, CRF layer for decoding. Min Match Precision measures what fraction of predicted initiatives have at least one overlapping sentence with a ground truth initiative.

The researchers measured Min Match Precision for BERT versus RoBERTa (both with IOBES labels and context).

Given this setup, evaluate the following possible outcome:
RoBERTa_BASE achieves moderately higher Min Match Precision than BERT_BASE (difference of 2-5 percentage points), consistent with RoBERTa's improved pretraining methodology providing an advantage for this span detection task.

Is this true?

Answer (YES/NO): NO